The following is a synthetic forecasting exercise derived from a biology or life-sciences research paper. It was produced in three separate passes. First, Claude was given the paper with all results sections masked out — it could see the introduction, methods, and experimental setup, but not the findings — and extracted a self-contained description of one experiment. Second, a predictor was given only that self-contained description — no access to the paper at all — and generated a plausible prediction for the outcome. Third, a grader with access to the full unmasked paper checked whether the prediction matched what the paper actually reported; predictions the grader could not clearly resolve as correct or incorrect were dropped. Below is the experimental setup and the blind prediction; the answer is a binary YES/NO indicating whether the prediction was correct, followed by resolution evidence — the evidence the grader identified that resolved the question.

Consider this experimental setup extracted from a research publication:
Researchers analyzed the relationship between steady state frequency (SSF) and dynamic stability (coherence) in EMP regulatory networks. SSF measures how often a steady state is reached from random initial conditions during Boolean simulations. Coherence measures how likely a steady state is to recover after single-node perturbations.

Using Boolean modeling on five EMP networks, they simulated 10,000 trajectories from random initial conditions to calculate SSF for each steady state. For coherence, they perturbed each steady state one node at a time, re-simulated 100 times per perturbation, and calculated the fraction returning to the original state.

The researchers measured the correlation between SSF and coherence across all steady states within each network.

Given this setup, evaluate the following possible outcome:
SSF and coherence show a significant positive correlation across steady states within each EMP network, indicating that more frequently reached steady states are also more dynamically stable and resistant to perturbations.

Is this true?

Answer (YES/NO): YES